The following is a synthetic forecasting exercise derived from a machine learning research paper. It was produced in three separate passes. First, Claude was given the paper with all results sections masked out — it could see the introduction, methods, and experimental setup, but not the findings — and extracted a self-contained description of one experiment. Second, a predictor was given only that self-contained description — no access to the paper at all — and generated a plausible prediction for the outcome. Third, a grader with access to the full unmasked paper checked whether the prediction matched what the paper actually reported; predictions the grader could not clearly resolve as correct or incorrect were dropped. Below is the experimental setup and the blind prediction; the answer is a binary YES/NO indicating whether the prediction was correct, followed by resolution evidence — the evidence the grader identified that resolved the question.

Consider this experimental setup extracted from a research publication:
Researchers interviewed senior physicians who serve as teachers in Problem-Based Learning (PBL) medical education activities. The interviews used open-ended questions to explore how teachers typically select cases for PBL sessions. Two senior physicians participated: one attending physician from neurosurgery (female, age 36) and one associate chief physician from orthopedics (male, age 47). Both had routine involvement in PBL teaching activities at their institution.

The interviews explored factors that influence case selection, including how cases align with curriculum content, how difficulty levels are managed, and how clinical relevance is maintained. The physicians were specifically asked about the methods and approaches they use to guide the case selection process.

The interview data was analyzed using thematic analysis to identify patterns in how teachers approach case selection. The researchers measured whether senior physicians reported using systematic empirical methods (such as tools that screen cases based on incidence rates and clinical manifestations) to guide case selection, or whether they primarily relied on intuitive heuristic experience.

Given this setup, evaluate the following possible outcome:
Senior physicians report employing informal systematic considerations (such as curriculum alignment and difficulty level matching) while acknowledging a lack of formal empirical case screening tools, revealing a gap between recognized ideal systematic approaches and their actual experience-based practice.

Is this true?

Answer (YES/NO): YES